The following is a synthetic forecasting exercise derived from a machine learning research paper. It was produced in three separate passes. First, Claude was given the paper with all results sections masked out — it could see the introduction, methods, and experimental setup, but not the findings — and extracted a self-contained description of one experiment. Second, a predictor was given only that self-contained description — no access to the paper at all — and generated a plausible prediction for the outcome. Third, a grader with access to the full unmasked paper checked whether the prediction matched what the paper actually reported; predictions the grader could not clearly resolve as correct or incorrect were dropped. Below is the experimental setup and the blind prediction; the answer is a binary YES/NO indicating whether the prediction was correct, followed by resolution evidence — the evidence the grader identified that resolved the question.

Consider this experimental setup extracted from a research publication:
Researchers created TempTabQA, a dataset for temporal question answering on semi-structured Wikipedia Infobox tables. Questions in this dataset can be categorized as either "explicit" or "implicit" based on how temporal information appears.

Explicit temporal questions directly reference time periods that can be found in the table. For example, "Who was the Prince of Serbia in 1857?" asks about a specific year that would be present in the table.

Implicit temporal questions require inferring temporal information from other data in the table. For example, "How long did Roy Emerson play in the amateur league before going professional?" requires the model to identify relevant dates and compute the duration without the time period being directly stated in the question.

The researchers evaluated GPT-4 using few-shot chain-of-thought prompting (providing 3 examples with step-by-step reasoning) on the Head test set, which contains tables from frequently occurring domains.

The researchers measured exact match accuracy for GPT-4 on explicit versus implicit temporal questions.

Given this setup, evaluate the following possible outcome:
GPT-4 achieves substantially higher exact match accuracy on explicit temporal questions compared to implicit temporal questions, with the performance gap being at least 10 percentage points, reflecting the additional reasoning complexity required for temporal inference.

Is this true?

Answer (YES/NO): NO